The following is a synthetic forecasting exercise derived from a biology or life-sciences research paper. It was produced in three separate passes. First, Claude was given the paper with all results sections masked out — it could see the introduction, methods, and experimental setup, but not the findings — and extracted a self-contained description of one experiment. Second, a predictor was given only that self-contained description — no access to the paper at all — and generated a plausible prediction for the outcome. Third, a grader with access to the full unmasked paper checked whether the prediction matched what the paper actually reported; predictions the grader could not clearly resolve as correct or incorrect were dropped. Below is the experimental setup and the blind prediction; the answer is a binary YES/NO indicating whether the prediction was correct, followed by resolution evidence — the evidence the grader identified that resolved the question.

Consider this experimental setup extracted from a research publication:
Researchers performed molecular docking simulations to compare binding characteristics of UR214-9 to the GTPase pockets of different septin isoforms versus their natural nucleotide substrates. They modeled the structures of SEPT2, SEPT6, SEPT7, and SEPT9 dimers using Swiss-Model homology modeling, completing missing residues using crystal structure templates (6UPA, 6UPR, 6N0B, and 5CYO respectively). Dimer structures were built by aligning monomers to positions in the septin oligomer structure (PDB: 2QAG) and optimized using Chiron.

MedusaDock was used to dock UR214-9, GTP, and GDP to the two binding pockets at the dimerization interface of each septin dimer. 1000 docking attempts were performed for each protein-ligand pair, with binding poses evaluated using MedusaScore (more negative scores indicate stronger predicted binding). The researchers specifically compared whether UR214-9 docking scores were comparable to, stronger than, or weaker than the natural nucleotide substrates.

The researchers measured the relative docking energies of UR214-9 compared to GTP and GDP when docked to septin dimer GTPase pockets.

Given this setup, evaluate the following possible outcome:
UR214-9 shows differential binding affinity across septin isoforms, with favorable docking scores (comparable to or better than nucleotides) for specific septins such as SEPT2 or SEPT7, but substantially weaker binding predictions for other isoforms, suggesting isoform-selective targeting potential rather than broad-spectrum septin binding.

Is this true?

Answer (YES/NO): NO